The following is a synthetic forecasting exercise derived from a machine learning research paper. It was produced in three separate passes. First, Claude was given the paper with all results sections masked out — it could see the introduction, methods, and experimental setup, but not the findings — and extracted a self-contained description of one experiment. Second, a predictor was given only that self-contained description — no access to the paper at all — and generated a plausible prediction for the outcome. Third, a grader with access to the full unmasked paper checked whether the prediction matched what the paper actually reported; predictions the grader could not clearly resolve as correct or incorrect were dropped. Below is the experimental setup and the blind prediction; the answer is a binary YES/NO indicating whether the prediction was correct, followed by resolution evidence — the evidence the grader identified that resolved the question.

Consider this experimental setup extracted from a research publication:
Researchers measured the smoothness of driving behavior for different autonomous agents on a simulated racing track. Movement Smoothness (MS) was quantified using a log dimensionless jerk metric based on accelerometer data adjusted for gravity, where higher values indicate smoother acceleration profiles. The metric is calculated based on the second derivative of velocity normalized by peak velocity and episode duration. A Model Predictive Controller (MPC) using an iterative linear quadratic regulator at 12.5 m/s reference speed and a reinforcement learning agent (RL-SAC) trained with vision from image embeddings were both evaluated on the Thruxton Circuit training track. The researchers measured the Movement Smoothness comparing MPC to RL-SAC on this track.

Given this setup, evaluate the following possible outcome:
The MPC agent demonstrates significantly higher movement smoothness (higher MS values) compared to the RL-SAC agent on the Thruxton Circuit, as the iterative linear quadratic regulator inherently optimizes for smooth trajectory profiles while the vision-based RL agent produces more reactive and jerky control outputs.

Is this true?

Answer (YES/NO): NO